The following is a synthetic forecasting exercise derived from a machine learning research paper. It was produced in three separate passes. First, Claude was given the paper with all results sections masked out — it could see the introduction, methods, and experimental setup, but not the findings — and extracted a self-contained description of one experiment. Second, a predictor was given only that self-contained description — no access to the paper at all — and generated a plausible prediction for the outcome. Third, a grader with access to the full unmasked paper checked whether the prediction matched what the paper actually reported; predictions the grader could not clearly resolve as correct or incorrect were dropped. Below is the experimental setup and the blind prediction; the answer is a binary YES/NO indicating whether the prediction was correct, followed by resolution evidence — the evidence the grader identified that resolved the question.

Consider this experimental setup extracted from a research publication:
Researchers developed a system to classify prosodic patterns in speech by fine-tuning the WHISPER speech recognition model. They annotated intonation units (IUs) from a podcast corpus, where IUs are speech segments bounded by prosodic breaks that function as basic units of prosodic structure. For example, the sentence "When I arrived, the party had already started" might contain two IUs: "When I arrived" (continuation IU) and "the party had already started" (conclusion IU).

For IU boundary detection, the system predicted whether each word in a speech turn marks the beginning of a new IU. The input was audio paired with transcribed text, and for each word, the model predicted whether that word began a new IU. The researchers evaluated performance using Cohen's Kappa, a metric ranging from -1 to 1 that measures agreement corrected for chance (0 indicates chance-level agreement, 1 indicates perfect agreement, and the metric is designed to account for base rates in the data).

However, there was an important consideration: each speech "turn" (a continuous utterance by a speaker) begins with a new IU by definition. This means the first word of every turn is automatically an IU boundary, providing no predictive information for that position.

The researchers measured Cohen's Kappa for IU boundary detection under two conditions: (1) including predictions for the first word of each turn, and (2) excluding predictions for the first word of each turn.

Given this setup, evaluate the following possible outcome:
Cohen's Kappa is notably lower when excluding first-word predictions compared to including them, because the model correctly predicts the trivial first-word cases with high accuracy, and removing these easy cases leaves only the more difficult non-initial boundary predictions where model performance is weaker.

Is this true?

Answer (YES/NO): YES